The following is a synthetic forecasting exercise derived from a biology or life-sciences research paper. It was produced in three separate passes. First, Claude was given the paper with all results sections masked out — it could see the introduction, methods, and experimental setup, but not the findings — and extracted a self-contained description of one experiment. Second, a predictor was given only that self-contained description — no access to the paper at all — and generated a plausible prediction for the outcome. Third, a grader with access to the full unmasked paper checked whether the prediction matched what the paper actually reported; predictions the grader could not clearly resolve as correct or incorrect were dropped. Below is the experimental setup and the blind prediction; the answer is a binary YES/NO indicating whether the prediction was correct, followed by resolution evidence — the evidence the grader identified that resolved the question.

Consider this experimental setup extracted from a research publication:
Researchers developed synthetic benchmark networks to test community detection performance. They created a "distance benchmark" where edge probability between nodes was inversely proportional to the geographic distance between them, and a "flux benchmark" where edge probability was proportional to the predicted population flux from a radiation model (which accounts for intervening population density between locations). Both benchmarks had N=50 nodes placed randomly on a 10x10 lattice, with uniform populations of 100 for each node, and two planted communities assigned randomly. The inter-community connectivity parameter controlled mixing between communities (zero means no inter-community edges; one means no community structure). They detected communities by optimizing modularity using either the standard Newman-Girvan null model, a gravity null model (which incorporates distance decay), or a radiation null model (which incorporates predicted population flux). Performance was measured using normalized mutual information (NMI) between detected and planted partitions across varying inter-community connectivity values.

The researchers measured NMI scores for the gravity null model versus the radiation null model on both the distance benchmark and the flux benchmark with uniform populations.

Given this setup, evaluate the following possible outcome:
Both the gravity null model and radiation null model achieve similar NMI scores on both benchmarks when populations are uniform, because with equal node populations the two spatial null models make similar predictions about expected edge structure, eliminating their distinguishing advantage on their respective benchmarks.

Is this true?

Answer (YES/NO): NO